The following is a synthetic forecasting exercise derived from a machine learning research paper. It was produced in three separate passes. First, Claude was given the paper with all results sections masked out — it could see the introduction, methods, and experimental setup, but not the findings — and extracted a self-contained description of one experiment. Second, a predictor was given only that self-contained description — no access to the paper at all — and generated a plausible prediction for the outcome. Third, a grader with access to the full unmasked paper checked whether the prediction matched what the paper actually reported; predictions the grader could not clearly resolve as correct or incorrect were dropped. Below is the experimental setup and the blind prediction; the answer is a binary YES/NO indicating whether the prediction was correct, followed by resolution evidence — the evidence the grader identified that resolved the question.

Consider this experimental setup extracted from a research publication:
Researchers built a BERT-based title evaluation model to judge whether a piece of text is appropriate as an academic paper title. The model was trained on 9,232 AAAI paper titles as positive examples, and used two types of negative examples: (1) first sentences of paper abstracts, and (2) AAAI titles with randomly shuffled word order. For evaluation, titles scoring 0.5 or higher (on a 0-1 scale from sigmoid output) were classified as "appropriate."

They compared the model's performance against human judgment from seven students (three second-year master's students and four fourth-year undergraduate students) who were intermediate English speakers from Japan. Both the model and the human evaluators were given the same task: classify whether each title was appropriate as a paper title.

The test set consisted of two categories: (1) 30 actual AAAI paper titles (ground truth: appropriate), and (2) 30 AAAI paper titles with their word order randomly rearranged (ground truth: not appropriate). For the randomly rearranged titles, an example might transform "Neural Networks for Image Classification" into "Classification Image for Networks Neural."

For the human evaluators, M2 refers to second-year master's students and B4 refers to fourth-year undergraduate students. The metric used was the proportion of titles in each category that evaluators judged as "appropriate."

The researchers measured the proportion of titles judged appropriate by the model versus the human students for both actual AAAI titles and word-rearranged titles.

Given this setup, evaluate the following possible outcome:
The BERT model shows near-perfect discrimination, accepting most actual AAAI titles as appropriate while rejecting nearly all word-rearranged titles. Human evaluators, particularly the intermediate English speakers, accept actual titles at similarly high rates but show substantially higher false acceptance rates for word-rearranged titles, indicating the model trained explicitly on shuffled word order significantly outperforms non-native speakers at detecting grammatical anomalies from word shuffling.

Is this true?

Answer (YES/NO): NO